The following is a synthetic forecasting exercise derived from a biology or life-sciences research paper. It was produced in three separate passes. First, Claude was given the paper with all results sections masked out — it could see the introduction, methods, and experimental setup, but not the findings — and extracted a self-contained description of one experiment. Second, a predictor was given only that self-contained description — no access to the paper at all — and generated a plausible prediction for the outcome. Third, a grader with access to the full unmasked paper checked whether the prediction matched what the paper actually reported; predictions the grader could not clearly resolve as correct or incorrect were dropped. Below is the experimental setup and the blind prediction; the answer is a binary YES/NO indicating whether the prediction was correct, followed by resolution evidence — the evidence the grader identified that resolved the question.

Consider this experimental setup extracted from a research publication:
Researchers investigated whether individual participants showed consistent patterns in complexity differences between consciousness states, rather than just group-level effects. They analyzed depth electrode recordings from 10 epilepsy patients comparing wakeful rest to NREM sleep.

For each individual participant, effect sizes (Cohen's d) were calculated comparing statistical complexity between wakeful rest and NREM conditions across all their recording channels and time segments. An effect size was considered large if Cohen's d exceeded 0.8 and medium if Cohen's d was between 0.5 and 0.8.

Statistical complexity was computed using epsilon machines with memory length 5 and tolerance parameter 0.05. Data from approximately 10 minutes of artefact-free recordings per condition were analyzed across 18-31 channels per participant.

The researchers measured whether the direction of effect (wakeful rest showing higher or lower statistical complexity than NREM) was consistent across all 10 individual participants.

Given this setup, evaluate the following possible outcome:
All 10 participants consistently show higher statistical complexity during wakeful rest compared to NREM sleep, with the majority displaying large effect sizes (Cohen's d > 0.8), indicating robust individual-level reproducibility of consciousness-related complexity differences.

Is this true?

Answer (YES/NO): YES